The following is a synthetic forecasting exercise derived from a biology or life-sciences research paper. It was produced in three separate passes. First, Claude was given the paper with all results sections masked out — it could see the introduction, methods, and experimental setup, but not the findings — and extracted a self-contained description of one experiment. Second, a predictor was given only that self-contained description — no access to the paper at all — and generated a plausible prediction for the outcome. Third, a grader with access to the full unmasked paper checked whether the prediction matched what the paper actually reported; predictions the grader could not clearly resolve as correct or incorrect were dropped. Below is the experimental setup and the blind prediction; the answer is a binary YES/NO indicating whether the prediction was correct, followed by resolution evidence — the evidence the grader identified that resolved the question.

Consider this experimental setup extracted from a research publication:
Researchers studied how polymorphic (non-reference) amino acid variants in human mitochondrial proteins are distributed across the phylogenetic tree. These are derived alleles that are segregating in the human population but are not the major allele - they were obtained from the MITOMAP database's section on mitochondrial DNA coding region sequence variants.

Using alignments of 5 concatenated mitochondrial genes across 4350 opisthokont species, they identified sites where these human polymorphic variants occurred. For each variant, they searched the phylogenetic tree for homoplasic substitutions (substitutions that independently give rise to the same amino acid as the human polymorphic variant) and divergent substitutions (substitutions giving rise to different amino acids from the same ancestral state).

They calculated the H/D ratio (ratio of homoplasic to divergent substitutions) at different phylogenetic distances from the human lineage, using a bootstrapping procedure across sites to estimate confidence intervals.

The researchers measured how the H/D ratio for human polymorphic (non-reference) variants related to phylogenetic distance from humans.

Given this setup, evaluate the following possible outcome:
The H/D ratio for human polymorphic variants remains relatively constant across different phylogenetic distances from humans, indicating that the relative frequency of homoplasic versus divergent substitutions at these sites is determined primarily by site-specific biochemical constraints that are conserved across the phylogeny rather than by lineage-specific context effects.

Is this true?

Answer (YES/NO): NO